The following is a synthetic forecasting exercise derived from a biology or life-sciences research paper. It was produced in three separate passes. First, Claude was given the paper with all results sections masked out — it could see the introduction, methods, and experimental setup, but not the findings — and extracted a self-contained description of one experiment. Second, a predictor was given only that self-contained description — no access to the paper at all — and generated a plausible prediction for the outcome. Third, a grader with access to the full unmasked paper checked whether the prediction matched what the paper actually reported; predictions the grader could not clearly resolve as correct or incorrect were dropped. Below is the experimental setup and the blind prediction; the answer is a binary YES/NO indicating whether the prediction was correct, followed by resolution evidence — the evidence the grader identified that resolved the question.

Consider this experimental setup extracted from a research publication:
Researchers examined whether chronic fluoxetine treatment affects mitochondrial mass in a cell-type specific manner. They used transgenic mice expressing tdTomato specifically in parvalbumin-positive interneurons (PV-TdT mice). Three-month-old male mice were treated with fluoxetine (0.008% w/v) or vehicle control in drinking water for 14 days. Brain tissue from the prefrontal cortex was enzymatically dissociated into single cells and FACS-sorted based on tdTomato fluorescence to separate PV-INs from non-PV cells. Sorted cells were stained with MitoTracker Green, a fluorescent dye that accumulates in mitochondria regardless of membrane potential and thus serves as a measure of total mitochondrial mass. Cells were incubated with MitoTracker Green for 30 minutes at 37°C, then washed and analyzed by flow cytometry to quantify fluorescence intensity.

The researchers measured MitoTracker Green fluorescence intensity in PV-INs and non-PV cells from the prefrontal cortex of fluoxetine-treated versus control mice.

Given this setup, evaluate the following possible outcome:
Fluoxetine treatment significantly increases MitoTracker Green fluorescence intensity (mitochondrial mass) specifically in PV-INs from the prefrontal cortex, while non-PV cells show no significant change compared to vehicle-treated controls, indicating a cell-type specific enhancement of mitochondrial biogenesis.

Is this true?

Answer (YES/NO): NO